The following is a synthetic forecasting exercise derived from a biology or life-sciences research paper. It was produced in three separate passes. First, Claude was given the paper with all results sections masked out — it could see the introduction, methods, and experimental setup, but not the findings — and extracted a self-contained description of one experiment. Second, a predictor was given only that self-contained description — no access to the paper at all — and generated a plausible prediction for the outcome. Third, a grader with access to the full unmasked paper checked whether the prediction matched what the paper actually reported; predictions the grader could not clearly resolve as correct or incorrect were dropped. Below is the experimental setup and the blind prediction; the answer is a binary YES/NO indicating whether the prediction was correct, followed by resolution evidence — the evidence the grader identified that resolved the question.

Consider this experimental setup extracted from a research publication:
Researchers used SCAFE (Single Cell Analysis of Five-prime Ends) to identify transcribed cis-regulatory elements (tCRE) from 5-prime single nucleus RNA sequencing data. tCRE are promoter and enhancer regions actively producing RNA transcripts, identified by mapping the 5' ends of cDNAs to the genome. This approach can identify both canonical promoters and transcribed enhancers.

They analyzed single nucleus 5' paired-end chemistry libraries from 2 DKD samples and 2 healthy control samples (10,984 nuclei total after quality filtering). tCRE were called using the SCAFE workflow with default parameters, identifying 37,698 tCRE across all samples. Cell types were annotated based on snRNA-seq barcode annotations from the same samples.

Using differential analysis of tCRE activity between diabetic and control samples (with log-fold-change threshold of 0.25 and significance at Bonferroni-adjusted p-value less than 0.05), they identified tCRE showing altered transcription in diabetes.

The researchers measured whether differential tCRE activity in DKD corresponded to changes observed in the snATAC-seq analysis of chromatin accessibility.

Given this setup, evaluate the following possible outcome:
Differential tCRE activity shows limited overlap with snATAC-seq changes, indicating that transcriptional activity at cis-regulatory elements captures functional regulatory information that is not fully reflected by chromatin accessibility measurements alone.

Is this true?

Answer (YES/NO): NO